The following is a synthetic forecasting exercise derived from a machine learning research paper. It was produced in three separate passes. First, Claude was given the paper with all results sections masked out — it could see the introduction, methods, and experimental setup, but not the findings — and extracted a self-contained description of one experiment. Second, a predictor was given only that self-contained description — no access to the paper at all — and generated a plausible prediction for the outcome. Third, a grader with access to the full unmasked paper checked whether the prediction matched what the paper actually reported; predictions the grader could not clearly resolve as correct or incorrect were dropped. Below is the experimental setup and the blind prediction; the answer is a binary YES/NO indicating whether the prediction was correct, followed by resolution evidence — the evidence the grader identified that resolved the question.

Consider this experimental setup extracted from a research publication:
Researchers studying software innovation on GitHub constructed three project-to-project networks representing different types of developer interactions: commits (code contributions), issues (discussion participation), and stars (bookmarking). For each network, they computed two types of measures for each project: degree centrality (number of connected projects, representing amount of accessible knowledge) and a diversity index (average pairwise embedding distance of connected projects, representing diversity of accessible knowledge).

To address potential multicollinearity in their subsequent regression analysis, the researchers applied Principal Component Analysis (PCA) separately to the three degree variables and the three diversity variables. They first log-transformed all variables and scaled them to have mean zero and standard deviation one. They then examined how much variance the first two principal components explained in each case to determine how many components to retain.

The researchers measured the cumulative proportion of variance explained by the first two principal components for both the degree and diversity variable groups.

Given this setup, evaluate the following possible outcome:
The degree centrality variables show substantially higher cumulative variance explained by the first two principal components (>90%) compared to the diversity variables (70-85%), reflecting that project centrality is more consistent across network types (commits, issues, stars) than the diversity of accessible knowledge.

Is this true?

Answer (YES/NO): NO